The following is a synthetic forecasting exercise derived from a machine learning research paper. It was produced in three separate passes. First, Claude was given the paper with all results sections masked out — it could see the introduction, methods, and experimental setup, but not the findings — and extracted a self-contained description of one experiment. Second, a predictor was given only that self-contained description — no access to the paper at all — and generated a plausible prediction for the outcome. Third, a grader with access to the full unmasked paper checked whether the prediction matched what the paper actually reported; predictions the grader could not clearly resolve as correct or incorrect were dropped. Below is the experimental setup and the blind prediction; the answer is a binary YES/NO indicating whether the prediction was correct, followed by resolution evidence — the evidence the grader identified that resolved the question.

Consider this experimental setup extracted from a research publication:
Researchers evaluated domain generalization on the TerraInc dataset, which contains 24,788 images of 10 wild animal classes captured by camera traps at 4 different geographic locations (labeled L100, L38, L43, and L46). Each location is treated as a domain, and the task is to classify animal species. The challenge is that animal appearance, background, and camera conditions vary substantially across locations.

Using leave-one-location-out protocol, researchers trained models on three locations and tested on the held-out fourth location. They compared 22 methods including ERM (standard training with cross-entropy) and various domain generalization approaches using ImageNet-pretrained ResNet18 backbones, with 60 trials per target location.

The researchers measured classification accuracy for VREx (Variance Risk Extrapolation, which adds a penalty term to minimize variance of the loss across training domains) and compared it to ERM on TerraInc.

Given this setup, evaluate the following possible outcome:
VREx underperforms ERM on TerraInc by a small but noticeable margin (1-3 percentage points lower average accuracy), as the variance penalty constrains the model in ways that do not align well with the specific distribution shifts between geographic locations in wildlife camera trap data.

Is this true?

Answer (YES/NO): NO